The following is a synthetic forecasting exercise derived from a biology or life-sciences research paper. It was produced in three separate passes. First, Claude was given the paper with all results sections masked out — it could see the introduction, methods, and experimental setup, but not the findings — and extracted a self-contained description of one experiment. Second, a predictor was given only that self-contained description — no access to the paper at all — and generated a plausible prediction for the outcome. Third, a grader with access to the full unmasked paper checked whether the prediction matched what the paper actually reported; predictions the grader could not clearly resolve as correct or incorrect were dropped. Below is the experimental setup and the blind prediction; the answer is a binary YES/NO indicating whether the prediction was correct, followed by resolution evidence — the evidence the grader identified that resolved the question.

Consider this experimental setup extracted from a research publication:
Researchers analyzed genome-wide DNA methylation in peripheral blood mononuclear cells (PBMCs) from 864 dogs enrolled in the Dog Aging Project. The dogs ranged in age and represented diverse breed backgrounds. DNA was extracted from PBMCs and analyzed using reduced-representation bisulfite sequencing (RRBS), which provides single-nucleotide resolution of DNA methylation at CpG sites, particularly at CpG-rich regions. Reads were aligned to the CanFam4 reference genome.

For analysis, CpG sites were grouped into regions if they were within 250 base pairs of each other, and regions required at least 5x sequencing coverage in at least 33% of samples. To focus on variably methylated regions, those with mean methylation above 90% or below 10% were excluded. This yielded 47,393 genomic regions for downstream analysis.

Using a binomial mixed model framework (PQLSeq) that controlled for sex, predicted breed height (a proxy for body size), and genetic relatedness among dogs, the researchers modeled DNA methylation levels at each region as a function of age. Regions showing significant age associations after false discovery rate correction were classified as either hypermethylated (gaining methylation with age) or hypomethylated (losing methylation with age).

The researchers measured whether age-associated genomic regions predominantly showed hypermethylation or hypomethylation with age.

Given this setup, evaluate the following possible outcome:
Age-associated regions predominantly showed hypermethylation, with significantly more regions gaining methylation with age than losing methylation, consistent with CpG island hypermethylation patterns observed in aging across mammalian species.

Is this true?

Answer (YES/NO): NO